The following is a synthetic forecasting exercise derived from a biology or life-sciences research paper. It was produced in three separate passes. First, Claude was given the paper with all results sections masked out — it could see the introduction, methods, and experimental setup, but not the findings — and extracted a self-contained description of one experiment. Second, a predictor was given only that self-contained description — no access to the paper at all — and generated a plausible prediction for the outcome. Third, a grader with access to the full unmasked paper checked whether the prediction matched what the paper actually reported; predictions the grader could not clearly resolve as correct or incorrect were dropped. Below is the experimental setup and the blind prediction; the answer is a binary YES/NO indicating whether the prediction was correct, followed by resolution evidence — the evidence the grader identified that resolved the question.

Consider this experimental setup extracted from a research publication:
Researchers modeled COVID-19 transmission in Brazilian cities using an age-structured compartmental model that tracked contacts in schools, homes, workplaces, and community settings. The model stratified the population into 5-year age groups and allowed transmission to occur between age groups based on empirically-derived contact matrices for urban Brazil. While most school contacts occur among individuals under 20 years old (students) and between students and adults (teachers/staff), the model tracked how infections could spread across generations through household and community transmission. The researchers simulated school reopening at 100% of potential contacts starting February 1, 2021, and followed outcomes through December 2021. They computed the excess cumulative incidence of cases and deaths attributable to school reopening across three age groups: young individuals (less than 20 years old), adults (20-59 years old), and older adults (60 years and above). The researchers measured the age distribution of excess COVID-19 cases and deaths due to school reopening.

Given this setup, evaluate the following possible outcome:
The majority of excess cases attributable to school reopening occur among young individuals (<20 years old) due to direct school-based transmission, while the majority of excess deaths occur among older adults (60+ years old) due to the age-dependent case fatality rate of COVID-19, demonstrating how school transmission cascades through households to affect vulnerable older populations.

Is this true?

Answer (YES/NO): NO